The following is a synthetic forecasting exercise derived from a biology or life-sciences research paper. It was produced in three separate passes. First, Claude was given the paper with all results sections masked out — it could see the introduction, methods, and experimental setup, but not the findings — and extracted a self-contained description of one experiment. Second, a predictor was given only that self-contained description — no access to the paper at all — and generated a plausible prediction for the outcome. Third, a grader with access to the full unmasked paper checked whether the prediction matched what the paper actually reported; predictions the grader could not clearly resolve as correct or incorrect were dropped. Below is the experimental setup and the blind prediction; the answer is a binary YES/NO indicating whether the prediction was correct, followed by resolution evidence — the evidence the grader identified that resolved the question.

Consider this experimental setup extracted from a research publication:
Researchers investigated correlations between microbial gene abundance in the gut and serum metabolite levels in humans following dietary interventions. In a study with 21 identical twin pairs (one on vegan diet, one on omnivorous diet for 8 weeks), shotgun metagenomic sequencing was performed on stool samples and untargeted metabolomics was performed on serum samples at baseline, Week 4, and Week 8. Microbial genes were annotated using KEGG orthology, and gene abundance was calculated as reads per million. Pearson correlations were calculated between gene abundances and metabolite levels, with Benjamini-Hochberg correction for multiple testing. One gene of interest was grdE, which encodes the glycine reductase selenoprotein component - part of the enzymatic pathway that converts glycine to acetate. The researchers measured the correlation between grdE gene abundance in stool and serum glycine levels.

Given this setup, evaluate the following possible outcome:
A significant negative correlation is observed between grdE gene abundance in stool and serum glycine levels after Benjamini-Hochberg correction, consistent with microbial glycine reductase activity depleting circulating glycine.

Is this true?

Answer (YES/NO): YES